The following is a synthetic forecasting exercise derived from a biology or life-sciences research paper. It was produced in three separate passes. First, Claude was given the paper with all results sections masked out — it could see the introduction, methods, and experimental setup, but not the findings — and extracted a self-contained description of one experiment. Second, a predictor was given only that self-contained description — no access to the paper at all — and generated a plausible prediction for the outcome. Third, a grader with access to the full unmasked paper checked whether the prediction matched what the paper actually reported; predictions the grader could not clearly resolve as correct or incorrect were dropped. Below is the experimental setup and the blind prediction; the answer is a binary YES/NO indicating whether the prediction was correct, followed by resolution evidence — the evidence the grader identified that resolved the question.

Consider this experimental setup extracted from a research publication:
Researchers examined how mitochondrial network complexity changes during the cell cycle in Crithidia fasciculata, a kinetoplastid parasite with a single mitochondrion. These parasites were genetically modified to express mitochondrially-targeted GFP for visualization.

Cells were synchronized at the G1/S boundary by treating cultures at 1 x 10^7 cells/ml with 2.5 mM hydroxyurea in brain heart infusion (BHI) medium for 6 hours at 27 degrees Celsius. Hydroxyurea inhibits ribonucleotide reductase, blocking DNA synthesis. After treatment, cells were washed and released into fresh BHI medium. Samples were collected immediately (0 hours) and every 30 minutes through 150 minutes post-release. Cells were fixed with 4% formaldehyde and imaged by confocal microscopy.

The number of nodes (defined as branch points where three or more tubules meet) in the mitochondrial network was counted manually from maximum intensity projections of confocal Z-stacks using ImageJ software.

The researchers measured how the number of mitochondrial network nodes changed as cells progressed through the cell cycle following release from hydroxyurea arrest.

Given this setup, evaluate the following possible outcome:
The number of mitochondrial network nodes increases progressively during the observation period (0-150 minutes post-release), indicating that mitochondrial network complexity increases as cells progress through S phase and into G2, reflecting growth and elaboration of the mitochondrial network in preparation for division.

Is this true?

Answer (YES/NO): NO